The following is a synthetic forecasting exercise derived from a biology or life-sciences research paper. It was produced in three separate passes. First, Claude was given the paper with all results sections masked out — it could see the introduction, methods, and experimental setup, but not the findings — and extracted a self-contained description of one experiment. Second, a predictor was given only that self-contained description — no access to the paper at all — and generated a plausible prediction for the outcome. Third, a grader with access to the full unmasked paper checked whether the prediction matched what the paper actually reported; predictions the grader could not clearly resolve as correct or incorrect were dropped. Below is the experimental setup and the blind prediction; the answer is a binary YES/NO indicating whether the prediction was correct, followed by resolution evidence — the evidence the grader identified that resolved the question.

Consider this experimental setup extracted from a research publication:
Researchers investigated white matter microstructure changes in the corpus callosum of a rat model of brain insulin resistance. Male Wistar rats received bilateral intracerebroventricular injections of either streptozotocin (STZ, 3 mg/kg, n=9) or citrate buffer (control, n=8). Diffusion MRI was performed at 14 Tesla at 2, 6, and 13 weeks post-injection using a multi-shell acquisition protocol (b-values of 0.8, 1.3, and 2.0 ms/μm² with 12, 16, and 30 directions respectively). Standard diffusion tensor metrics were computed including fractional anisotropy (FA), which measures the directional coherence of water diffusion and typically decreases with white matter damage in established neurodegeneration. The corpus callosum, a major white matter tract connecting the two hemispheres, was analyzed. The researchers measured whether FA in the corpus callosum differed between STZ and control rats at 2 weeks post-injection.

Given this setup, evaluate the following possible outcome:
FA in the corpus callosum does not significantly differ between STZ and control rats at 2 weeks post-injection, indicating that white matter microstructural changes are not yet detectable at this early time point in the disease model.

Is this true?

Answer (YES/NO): NO